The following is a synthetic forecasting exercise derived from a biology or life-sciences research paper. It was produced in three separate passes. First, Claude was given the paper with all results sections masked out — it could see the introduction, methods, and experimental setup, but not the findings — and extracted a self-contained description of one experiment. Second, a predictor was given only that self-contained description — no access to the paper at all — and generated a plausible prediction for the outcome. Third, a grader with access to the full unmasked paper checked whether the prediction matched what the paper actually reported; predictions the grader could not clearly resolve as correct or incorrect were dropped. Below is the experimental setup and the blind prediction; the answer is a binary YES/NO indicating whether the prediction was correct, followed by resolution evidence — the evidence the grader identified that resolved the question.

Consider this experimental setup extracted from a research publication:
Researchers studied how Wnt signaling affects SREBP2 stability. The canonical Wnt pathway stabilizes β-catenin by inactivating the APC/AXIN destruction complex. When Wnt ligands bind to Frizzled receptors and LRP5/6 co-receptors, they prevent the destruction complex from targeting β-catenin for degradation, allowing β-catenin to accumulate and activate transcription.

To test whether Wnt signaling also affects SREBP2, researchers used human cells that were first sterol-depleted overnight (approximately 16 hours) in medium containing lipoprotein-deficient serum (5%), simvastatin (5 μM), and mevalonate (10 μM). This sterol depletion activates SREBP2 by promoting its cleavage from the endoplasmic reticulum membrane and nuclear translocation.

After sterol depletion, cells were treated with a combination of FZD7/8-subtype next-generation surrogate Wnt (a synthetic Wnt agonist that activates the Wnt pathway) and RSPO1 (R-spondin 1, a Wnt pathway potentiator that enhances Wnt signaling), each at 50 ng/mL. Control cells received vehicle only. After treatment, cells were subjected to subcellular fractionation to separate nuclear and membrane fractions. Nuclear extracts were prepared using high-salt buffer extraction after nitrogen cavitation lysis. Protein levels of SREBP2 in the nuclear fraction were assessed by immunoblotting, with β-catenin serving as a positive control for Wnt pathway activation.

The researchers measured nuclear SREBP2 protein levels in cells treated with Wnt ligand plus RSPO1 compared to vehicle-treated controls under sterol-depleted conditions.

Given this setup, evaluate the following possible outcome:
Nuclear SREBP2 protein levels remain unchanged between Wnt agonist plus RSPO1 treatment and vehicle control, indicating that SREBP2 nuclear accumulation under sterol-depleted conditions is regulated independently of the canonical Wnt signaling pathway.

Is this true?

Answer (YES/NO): NO